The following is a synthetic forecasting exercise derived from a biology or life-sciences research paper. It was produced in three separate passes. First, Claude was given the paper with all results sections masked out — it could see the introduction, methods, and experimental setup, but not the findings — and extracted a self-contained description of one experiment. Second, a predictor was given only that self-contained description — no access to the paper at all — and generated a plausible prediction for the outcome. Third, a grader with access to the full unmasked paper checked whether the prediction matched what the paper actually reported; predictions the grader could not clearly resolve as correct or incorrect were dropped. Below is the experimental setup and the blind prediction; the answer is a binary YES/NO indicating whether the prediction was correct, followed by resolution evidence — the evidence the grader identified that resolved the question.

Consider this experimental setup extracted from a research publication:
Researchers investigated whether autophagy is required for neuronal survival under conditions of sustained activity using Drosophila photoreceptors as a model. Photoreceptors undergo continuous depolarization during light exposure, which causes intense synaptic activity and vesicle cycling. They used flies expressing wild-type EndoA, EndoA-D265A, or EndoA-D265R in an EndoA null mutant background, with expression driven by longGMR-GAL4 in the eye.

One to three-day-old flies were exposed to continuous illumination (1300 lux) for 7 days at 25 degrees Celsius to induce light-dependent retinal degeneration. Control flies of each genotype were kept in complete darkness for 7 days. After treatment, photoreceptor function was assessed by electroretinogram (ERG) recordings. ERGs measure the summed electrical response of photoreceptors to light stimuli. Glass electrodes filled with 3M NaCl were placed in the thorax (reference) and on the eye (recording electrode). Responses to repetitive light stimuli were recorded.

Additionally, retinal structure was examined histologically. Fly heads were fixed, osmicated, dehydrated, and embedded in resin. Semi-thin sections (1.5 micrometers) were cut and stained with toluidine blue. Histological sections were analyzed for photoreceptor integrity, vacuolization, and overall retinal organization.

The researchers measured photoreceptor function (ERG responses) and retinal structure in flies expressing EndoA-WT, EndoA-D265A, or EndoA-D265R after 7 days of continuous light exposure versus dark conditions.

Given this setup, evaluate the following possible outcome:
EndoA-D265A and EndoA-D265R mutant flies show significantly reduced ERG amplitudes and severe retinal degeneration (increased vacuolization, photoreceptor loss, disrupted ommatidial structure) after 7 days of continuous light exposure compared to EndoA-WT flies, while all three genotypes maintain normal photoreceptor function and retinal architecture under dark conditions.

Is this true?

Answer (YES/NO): NO